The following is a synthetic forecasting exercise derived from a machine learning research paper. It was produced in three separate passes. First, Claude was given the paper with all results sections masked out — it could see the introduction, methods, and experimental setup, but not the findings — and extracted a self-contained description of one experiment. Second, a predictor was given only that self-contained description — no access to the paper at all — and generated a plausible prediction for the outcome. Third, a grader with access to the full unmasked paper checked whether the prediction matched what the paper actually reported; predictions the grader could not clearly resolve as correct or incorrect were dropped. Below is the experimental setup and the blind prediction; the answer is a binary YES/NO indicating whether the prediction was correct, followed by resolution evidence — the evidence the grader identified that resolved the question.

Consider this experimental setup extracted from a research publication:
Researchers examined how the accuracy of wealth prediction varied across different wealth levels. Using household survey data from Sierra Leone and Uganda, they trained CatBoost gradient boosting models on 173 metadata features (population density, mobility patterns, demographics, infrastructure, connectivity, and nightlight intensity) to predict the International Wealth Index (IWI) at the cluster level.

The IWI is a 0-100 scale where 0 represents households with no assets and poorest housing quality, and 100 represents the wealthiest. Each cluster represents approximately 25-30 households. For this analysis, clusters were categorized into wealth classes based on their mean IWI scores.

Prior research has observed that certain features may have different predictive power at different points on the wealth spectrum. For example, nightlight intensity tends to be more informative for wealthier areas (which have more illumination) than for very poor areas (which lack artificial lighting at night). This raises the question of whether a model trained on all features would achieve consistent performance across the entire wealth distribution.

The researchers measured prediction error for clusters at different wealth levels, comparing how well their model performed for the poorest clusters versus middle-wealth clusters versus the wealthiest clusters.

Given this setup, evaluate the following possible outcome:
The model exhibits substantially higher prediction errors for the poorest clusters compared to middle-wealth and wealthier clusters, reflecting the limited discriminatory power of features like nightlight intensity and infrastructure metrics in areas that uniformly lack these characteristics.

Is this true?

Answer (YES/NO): NO